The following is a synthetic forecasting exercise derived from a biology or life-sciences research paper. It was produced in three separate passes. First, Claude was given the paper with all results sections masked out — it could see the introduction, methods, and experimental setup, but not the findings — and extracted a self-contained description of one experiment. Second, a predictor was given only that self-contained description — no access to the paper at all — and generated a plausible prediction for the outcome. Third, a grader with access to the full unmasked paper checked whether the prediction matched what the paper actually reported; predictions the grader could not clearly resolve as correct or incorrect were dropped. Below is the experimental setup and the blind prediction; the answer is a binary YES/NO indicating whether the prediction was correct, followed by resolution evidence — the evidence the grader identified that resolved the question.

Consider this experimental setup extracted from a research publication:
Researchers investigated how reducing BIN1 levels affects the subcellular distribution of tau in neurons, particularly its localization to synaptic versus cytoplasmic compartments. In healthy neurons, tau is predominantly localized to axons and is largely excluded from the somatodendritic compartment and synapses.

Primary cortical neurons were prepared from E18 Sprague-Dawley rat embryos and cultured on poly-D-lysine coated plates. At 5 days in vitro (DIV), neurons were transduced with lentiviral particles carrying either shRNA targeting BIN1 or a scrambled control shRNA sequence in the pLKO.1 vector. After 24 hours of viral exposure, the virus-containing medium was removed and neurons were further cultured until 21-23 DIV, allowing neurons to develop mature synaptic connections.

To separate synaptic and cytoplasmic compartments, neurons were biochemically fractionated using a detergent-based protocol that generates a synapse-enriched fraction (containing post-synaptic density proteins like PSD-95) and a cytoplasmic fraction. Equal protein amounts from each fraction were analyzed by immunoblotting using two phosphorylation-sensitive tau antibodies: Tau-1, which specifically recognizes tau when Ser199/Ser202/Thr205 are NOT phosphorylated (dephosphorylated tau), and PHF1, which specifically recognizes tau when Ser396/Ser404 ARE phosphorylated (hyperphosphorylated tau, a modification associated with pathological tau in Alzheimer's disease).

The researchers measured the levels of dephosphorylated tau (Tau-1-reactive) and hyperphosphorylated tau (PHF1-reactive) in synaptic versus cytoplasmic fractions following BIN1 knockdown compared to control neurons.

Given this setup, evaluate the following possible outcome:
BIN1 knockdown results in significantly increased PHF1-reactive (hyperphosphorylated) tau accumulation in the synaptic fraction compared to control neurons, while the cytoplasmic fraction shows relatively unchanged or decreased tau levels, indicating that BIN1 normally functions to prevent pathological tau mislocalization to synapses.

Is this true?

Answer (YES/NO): YES